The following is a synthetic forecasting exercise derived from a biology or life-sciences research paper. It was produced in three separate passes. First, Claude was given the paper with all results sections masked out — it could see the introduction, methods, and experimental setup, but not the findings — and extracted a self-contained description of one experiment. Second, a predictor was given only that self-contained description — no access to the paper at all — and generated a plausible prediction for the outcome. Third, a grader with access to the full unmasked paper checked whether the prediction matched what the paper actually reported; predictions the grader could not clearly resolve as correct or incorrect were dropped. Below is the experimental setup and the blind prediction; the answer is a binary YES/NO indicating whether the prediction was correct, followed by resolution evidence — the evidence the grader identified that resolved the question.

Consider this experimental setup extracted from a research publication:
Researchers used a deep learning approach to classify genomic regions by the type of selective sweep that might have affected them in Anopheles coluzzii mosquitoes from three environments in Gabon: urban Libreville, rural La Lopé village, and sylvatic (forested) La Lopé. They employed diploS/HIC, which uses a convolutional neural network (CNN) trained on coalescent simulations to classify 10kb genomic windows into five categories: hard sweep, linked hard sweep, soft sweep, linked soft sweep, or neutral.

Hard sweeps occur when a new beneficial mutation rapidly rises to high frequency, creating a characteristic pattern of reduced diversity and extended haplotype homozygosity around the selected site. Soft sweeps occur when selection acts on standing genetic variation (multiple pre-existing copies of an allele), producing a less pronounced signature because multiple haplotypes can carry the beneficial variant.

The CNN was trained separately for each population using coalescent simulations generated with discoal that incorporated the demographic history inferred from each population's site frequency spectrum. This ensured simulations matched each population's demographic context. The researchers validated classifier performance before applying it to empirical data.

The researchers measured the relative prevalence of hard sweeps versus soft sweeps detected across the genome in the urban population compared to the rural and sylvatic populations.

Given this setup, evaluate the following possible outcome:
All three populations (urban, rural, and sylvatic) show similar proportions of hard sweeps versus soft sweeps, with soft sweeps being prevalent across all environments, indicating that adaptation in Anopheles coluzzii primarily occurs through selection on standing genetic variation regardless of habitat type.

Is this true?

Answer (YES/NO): NO